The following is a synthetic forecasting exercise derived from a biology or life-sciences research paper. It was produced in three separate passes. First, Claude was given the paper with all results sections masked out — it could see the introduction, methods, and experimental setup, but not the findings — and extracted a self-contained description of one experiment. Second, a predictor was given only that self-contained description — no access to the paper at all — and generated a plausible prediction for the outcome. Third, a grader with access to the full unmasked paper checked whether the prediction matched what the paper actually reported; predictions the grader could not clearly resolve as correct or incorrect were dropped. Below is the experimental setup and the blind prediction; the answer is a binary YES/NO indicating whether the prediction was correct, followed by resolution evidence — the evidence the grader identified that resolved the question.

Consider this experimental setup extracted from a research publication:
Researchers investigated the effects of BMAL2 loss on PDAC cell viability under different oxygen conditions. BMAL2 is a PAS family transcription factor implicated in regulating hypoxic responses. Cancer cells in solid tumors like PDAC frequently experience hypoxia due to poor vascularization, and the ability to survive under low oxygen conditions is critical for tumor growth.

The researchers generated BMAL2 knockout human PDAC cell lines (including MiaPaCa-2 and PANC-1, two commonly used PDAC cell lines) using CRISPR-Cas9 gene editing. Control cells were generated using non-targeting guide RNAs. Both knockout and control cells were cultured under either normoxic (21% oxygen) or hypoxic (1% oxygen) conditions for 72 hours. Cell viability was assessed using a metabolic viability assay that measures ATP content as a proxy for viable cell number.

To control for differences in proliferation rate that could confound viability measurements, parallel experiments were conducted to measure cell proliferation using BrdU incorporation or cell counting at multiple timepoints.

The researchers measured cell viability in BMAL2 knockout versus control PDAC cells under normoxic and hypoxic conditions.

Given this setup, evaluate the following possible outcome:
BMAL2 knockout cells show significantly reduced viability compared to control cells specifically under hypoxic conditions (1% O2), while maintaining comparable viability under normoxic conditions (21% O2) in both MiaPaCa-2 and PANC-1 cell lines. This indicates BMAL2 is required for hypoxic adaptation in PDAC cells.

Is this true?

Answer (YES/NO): NO